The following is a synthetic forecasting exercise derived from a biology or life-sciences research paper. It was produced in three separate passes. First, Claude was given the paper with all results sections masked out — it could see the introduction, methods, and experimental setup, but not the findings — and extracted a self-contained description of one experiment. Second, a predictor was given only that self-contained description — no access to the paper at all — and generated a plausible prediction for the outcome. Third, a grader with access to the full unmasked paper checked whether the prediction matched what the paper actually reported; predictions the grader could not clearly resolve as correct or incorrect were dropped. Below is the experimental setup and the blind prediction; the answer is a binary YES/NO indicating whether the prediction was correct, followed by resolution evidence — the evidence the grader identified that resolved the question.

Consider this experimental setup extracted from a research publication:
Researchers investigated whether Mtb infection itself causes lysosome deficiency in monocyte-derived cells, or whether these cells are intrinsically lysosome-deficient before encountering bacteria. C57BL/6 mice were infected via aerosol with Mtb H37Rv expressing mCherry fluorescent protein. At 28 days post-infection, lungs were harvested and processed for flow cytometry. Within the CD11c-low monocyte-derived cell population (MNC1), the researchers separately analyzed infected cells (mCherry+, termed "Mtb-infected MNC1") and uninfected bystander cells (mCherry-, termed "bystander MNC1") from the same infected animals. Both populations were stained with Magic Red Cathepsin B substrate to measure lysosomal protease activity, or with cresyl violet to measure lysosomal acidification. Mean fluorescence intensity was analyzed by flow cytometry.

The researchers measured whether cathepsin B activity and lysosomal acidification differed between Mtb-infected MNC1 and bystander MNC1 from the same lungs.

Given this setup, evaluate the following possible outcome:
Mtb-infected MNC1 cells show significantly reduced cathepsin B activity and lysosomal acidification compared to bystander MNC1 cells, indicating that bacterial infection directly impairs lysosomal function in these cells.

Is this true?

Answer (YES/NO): NO